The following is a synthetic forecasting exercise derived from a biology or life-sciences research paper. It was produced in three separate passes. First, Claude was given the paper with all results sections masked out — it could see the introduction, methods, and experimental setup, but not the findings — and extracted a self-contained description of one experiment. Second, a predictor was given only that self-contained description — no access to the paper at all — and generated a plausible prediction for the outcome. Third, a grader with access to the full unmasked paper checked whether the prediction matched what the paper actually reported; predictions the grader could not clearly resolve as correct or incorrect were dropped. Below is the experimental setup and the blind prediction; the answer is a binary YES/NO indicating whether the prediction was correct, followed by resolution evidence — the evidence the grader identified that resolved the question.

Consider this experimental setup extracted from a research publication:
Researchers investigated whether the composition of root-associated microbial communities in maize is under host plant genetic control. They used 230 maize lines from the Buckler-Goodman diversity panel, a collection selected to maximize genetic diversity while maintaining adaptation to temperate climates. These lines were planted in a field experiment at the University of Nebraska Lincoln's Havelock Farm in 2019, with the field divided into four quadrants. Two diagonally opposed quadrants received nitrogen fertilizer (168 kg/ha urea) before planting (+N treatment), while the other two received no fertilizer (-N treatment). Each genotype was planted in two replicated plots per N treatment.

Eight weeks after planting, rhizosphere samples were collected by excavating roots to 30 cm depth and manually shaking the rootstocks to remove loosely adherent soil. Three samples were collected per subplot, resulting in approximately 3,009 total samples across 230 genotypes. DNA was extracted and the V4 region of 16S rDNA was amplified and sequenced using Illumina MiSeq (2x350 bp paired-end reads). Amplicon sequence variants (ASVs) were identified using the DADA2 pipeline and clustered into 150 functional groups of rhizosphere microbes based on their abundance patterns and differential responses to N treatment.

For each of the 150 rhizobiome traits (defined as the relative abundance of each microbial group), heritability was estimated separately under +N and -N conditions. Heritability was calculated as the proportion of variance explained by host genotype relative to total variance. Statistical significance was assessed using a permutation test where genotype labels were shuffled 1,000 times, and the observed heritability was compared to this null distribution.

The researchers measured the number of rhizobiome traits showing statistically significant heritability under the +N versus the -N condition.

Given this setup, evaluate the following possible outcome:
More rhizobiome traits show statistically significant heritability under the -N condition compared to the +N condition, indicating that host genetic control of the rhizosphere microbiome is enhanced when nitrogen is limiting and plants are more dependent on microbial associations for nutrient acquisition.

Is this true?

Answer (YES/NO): YES